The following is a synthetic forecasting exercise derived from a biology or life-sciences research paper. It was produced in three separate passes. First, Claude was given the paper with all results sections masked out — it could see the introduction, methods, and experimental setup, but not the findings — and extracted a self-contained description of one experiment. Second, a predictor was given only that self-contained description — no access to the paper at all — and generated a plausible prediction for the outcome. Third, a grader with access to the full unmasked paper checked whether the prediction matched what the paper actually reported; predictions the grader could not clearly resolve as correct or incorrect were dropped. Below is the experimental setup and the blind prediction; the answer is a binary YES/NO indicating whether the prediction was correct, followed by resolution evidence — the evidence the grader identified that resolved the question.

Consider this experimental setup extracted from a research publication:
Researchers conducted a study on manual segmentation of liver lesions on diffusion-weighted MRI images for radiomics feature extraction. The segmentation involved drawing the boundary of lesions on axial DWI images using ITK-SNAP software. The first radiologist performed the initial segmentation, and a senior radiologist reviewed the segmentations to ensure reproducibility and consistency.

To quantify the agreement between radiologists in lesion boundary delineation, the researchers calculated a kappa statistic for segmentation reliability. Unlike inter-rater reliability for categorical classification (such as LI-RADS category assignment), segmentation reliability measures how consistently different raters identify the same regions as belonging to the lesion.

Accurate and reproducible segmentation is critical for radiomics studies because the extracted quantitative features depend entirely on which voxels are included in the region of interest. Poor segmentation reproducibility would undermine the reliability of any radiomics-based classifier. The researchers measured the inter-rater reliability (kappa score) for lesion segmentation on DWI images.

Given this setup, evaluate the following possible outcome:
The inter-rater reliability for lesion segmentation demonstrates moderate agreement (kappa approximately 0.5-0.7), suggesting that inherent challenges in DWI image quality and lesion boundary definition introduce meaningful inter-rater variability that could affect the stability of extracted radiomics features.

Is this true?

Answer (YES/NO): NO